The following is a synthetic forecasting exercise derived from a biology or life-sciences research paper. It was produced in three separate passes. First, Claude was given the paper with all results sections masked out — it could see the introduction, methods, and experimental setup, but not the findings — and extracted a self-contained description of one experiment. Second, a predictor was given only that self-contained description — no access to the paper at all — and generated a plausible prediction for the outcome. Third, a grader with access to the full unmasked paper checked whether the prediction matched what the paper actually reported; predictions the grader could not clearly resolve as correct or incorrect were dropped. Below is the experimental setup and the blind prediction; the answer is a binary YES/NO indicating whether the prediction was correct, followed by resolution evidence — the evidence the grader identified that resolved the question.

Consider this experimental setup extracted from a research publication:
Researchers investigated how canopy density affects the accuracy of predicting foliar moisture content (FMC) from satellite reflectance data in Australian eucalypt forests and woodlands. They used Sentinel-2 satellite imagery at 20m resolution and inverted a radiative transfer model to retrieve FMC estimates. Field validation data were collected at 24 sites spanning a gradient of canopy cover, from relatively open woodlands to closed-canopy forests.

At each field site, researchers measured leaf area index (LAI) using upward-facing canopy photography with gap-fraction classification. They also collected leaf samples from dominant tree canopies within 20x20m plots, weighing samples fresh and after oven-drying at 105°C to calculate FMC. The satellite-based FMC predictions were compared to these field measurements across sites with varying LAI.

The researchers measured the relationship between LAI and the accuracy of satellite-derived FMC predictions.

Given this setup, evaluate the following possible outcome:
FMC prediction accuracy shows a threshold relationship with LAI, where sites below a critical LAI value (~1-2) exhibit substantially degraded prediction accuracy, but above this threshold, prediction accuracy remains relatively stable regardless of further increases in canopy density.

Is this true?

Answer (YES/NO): NO